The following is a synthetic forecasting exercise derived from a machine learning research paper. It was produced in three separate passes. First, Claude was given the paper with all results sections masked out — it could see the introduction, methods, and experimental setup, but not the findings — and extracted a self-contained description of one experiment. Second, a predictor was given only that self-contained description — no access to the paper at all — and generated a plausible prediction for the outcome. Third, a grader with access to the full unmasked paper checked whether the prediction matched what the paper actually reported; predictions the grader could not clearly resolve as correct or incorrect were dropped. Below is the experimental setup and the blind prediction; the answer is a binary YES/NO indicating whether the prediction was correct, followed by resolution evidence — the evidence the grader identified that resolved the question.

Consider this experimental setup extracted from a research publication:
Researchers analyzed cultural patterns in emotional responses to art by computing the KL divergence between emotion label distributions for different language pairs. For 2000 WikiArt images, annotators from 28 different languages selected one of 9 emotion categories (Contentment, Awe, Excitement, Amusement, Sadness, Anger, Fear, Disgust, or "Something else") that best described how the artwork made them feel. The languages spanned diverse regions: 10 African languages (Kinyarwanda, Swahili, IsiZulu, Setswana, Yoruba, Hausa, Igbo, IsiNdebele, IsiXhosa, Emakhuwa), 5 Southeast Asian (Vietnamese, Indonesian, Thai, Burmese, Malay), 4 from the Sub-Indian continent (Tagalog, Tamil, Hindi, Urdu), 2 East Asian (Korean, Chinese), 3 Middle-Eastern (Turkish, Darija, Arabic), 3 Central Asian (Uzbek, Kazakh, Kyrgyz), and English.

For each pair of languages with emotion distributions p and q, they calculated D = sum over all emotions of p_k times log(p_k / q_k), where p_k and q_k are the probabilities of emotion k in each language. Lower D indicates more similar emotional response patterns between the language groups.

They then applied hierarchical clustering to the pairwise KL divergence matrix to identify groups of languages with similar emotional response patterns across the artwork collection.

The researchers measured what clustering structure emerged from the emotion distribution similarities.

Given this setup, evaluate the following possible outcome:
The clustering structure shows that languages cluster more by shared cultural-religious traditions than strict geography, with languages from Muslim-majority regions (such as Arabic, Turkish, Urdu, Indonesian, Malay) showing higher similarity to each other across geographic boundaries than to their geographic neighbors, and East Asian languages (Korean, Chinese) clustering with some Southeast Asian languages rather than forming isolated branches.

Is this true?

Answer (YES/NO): NO